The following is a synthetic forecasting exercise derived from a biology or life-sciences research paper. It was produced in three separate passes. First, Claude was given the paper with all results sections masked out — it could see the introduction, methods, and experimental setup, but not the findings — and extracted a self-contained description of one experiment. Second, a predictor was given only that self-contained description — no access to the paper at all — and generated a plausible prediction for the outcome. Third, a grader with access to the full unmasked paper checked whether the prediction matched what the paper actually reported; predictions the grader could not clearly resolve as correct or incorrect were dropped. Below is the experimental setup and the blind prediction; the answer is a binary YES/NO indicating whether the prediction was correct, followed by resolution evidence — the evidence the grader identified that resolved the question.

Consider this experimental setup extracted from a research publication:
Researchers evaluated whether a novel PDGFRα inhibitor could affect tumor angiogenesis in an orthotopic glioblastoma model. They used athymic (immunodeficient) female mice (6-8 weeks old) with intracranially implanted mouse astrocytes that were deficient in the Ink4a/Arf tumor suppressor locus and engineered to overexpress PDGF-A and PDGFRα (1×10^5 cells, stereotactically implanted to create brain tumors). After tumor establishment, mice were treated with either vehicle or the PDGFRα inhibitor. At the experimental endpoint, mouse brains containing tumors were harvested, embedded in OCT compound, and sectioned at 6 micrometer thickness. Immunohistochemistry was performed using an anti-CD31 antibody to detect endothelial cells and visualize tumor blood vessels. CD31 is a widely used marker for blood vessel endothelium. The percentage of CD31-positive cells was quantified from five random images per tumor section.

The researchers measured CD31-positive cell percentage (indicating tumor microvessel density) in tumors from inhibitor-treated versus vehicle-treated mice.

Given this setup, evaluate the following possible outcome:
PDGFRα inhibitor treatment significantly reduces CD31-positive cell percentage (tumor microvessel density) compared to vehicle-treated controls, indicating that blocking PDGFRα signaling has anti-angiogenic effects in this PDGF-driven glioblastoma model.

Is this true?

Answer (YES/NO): YES